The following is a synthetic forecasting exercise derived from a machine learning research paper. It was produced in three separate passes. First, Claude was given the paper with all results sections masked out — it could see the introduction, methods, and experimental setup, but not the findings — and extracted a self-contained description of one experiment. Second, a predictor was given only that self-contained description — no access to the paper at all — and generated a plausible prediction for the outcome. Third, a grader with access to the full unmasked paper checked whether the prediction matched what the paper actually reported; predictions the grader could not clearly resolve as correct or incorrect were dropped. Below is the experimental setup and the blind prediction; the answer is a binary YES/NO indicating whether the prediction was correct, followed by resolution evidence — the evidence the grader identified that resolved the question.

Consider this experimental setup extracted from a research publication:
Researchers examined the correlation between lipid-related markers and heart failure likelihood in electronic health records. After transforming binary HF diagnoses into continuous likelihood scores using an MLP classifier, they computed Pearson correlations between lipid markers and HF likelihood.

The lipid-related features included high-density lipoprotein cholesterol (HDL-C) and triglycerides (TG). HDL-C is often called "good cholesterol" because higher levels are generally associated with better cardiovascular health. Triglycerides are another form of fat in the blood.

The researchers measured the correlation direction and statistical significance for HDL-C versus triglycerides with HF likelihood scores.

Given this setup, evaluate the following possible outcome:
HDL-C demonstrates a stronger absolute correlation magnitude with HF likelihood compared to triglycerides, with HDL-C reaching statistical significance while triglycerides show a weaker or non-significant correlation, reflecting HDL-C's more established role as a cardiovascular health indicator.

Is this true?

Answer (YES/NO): YES